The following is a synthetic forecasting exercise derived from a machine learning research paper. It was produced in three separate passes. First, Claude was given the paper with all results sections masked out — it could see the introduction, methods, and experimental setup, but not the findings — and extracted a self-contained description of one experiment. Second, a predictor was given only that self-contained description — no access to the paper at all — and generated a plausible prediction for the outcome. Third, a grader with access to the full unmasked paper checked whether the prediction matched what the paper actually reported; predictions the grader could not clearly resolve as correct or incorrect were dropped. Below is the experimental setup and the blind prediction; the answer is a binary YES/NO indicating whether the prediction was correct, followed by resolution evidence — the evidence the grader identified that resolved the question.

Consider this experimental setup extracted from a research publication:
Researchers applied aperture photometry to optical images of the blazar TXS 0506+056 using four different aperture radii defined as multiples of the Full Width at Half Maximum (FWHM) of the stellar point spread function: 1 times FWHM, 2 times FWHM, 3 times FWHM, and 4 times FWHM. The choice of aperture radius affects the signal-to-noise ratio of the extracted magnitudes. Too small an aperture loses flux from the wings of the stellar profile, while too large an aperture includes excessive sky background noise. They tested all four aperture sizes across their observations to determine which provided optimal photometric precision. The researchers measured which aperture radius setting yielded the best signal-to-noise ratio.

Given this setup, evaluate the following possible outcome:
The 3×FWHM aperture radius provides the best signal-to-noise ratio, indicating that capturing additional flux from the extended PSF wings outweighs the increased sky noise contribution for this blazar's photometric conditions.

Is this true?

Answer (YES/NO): NO